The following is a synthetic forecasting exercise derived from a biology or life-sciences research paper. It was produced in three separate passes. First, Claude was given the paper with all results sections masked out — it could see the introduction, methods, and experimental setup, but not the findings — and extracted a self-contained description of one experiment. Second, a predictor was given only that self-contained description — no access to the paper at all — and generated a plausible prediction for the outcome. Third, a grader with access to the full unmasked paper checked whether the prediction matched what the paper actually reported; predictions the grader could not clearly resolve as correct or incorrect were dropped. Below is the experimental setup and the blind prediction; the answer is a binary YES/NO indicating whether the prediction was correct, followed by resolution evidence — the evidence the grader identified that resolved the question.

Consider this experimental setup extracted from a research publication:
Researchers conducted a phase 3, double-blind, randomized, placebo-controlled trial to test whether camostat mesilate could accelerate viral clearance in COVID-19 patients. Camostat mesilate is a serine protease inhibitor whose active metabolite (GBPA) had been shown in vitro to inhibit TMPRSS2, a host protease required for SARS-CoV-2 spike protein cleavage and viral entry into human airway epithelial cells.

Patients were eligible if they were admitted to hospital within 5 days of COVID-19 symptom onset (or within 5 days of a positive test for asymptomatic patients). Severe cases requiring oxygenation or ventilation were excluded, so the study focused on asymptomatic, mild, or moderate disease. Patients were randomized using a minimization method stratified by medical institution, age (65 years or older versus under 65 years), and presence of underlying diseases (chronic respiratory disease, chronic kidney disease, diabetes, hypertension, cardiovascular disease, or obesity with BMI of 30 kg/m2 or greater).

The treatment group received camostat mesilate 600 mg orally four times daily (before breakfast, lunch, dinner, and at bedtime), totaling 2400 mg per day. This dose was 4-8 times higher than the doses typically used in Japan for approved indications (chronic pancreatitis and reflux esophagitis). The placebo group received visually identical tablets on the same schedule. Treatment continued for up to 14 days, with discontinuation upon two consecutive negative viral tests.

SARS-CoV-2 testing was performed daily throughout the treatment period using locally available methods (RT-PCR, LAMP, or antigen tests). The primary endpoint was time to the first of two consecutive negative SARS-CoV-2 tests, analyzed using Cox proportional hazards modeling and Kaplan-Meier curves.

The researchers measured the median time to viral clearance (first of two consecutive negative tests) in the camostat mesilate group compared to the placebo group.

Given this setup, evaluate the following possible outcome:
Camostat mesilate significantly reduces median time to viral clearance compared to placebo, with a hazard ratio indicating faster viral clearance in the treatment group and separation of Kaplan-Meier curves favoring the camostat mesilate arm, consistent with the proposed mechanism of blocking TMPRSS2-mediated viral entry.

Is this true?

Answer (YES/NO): NO